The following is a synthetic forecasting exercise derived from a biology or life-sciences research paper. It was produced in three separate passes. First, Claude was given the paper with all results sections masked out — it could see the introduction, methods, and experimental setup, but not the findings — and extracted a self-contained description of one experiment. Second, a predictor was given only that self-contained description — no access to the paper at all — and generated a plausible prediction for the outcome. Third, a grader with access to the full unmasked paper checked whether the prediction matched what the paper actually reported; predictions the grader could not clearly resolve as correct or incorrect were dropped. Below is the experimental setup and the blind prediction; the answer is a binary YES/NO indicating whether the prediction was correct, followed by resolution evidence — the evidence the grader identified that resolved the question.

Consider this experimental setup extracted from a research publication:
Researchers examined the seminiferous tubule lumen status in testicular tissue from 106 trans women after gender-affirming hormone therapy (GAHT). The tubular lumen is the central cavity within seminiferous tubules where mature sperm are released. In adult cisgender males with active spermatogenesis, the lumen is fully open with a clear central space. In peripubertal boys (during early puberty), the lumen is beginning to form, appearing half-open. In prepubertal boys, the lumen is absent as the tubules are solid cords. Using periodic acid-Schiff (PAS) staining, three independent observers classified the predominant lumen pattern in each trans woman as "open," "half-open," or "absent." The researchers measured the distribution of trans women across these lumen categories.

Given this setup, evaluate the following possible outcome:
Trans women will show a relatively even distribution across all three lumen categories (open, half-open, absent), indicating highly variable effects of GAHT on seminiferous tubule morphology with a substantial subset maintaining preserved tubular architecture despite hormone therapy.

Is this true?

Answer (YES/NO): NO